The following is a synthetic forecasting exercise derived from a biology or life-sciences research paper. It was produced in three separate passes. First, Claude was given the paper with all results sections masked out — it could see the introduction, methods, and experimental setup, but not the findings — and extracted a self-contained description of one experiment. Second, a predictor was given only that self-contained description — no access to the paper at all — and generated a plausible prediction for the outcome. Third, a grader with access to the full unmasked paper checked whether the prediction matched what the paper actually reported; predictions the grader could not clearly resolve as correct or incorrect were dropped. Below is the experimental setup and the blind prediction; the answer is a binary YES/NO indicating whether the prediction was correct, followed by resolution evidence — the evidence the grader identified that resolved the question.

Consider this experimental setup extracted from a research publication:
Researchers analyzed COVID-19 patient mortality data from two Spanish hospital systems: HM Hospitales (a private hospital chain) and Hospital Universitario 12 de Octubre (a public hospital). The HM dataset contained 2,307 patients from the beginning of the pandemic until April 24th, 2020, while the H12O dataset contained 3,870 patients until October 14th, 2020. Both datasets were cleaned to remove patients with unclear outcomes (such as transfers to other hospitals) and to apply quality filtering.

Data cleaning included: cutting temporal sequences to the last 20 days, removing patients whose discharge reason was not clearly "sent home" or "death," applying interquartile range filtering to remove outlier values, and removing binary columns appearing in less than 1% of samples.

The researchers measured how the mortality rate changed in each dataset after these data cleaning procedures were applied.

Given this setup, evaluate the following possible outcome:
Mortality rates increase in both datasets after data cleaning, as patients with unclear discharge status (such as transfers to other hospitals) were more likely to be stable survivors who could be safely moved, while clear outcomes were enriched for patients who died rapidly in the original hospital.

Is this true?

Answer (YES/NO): NO